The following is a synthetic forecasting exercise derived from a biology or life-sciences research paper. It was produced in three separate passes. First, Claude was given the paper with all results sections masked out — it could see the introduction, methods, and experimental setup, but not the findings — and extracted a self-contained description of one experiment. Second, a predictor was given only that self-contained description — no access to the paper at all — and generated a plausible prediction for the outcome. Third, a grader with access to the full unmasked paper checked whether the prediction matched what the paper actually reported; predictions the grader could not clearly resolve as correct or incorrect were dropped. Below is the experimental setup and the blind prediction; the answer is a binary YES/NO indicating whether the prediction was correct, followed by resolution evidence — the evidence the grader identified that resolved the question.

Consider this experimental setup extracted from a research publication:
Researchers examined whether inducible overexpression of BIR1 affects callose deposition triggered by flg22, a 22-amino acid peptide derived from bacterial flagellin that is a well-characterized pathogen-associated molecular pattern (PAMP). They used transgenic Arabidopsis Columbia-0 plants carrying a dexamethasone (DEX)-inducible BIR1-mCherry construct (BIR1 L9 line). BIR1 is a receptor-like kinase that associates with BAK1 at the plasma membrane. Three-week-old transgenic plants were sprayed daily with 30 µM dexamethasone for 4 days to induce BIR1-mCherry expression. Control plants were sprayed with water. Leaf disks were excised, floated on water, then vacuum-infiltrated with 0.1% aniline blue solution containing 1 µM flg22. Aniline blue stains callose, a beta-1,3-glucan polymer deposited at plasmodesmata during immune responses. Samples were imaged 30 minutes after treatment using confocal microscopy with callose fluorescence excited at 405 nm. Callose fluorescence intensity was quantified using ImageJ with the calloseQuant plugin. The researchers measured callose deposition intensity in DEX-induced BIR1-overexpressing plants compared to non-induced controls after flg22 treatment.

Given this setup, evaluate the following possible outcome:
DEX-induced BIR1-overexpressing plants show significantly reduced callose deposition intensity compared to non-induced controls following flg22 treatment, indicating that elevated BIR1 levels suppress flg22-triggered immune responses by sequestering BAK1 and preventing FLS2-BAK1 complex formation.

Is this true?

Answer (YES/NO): YES